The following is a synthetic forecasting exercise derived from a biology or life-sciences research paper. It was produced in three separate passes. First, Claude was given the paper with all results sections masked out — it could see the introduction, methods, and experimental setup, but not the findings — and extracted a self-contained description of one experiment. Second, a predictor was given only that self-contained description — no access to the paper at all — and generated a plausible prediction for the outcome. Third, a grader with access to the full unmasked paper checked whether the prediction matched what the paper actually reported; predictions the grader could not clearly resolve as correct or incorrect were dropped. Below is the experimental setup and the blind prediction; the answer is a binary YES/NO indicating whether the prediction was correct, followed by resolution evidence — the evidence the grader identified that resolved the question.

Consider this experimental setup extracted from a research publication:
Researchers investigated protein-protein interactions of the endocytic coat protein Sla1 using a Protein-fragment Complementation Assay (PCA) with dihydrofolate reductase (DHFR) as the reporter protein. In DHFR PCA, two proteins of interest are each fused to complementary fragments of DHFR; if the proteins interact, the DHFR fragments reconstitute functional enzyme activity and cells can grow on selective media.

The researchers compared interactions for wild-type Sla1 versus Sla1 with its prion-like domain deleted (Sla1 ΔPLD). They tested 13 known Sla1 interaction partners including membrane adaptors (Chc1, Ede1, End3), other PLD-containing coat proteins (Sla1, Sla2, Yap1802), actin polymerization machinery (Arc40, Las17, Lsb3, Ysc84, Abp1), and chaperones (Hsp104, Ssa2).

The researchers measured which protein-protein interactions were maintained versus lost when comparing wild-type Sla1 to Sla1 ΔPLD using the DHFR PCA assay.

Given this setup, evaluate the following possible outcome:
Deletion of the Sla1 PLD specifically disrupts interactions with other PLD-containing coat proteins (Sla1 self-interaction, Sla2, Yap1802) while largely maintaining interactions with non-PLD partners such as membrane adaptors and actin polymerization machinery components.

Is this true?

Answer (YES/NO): NO